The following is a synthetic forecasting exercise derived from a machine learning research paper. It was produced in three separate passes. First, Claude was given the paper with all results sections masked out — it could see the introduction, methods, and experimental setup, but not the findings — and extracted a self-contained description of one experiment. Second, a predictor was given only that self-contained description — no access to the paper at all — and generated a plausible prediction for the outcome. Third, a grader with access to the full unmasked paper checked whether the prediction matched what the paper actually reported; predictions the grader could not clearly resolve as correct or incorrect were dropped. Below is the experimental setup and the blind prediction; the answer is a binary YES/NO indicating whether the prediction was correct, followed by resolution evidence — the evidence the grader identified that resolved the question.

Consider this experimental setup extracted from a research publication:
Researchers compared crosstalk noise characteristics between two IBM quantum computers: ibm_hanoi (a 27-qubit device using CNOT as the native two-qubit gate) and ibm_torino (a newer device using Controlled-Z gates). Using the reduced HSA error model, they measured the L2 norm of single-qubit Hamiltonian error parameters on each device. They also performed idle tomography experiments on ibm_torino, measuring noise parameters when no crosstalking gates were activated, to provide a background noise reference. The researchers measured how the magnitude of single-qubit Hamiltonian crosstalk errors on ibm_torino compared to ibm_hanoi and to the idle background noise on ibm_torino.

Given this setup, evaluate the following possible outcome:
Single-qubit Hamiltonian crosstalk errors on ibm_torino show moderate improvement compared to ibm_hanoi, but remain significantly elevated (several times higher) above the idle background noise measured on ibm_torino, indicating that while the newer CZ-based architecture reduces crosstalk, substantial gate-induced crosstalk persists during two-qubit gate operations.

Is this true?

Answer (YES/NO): NO